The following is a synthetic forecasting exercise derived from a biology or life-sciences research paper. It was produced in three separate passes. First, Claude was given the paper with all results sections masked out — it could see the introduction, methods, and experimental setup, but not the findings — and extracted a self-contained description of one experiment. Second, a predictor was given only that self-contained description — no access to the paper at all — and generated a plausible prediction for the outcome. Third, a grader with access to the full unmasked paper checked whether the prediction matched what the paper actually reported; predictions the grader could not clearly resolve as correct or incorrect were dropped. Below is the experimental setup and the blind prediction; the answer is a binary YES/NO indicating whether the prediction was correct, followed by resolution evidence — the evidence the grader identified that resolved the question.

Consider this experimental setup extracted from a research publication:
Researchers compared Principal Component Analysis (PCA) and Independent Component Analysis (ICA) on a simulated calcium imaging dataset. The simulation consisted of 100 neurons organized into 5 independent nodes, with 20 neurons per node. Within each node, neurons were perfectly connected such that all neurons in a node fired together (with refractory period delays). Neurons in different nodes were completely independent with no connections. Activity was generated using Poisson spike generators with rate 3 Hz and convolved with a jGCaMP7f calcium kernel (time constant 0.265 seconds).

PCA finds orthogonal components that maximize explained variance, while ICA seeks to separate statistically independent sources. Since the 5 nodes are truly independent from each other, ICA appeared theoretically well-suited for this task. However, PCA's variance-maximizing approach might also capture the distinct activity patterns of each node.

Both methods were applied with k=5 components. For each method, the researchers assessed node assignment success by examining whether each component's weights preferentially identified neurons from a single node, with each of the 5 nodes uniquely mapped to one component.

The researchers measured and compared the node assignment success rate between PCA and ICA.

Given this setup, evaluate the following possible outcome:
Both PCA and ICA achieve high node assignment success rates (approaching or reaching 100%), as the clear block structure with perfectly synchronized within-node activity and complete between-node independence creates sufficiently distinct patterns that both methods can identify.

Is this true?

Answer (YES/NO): NO